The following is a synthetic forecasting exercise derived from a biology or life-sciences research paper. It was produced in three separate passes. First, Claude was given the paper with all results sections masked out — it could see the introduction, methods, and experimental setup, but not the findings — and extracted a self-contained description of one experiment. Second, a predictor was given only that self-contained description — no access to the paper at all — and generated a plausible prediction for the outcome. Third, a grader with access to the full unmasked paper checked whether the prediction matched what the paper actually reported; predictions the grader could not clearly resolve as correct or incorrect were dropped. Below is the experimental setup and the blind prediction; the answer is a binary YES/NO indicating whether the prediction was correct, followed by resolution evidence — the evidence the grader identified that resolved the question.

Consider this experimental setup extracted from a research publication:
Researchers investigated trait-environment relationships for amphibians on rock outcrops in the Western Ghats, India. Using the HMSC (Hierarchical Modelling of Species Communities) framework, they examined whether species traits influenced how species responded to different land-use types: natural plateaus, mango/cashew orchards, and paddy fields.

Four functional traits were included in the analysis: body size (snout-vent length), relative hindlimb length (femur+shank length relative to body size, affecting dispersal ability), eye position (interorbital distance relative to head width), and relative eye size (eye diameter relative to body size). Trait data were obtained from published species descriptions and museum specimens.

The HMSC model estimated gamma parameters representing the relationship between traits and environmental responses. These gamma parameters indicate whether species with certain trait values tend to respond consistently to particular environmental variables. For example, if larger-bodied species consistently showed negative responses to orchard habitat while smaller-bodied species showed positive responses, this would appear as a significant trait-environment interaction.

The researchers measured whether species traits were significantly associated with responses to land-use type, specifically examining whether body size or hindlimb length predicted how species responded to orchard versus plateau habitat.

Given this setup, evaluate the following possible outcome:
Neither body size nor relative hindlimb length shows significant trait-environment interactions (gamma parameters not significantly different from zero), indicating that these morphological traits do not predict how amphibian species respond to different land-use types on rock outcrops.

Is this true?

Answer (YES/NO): YES